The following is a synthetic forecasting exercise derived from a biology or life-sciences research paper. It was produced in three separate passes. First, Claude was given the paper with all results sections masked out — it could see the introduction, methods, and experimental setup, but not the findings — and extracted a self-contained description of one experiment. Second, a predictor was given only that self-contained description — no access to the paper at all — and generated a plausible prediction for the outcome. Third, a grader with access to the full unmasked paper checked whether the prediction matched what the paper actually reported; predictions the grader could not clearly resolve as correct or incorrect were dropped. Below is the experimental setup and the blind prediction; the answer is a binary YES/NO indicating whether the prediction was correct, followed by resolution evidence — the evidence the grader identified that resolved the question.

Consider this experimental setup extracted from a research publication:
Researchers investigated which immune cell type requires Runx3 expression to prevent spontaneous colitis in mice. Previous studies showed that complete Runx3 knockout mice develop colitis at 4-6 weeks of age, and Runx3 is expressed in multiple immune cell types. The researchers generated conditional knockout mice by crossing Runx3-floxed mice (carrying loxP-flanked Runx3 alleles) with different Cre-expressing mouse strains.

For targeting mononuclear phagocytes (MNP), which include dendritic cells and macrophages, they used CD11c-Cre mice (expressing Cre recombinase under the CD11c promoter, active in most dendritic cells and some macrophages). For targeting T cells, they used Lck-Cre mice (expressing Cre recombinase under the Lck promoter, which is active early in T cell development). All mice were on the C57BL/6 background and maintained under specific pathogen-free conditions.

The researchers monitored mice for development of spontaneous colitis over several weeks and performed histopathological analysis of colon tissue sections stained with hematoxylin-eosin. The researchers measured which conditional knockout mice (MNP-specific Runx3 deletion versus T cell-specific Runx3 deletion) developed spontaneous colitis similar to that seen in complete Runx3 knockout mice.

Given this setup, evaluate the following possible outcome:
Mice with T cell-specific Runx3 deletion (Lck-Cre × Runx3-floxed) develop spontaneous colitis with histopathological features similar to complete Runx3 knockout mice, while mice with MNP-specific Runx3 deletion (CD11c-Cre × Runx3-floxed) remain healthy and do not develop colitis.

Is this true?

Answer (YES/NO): NO